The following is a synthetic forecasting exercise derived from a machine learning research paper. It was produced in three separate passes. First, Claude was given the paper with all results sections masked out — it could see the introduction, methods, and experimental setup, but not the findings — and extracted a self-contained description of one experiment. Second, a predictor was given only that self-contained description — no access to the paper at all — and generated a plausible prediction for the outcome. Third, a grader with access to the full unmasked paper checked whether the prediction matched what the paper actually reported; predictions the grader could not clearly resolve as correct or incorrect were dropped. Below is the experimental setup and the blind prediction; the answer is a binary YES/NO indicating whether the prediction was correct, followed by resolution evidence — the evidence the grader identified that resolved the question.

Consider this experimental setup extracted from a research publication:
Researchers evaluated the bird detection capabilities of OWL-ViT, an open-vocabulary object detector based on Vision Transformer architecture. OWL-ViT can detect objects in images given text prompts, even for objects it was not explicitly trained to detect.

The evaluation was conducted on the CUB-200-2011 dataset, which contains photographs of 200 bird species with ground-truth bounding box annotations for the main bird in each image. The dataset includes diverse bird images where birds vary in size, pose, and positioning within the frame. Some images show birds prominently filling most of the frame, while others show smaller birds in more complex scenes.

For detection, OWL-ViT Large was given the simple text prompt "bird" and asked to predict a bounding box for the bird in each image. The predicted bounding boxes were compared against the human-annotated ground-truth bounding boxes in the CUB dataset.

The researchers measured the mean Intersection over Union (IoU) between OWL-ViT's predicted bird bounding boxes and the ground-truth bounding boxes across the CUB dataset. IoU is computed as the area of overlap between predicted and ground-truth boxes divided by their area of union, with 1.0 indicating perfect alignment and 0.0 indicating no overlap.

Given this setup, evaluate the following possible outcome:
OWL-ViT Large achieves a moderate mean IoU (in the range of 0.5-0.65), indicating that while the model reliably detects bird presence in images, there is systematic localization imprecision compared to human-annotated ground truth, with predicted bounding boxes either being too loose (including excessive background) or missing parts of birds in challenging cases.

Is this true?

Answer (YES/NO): NO